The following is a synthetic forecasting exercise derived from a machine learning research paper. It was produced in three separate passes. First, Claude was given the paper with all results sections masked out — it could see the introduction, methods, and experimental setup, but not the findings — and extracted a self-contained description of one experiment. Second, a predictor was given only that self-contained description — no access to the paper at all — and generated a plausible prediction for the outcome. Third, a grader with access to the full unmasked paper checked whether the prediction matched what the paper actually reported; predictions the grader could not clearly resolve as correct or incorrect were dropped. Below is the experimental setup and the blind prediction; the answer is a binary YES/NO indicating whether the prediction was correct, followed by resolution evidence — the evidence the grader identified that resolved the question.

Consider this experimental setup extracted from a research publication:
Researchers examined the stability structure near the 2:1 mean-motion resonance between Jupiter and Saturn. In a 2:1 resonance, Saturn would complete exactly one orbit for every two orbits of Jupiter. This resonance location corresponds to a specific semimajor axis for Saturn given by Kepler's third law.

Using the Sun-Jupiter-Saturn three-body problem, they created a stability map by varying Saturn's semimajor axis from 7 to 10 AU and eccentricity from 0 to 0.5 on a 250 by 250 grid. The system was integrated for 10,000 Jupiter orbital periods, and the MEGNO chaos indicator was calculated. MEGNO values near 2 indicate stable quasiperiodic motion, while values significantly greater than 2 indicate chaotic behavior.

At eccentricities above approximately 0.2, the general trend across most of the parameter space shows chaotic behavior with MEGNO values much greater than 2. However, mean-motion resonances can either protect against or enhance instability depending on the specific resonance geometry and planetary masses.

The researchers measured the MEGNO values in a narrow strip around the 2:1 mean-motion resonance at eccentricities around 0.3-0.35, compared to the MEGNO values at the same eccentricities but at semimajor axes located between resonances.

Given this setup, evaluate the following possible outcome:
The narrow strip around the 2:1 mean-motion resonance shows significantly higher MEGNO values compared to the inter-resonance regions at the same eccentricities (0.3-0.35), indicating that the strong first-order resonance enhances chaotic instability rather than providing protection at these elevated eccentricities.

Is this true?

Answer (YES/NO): NO